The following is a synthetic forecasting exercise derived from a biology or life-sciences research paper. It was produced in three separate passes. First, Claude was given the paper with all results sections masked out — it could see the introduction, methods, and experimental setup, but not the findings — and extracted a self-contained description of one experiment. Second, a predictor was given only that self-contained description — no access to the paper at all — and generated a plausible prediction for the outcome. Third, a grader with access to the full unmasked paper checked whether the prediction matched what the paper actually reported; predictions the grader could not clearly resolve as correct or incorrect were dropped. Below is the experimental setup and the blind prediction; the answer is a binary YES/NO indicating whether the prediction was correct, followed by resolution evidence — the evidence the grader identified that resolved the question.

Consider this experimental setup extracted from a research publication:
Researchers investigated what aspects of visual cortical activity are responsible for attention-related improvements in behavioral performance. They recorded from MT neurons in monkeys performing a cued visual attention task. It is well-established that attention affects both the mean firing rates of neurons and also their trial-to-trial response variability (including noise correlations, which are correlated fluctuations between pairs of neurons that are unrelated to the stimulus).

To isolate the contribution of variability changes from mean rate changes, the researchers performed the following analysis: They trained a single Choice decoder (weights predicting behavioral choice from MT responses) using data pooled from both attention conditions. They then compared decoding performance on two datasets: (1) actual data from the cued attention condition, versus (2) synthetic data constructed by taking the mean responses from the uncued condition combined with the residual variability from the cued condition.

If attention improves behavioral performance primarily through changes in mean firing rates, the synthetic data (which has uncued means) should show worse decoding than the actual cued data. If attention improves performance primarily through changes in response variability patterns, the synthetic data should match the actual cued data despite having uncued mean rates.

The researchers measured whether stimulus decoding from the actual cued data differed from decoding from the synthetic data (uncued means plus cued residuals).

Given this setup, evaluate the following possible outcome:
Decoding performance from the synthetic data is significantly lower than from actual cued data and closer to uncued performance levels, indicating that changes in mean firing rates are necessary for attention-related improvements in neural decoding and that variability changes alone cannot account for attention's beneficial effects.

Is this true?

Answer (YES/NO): NO